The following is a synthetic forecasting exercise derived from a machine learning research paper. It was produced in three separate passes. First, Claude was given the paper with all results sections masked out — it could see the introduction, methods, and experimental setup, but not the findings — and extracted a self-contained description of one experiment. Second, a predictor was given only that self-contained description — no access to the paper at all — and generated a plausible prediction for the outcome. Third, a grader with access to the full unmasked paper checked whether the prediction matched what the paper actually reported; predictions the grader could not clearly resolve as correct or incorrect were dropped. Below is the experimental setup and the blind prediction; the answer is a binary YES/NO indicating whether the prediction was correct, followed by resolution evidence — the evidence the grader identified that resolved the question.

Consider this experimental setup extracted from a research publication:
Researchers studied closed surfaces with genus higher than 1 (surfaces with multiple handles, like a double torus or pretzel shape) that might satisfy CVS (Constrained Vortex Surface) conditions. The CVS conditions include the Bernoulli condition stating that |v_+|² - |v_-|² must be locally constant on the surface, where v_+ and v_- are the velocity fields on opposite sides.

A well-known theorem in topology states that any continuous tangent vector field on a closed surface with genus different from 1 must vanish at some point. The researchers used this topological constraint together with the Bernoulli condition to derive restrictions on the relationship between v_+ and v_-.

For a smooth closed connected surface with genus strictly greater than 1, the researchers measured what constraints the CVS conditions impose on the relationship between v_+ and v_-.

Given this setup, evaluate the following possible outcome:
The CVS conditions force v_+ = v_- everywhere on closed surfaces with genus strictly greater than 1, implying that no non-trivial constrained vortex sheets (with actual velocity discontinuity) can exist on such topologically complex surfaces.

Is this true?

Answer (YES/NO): NO